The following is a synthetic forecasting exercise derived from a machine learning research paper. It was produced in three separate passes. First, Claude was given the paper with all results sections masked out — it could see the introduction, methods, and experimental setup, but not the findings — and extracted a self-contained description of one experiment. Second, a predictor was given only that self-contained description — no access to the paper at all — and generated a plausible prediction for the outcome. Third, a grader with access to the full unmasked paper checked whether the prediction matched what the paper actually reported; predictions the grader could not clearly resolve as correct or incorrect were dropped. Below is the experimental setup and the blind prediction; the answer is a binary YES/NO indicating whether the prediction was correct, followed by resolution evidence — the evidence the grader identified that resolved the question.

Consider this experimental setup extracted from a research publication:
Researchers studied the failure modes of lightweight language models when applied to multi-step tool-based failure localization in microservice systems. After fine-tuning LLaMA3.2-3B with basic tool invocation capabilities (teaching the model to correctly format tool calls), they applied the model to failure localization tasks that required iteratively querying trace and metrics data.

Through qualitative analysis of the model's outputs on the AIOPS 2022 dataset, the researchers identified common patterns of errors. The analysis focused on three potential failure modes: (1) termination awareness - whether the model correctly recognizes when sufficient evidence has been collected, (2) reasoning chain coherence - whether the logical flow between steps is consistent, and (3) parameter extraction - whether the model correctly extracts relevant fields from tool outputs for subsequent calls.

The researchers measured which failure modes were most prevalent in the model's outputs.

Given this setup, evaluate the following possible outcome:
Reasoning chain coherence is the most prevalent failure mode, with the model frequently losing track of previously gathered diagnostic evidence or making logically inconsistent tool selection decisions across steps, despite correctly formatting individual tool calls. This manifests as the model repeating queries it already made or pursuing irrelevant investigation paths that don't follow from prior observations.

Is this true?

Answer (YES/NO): NO